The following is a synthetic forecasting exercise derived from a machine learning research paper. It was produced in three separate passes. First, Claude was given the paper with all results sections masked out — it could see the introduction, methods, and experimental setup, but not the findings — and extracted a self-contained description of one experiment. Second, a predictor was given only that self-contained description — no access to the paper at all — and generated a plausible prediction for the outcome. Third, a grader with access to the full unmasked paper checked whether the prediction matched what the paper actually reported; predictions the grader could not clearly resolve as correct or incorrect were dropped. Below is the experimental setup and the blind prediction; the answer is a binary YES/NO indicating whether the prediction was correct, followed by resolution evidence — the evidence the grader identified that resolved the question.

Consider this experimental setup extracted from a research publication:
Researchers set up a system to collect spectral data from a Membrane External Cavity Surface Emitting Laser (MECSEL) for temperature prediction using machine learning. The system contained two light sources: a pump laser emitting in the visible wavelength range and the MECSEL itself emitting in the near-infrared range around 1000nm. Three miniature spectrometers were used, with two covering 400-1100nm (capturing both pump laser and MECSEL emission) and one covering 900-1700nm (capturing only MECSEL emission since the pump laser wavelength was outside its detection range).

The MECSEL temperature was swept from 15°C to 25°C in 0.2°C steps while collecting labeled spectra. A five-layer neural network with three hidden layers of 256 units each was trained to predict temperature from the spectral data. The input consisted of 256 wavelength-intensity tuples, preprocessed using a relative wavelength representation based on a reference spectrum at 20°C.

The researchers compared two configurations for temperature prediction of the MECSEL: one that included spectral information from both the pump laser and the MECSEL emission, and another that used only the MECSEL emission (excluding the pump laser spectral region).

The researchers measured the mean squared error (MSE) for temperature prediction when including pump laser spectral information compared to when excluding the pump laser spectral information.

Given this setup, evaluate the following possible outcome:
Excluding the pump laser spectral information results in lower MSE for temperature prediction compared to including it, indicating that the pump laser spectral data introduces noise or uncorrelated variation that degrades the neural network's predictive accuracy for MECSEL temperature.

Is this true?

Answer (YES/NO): NO